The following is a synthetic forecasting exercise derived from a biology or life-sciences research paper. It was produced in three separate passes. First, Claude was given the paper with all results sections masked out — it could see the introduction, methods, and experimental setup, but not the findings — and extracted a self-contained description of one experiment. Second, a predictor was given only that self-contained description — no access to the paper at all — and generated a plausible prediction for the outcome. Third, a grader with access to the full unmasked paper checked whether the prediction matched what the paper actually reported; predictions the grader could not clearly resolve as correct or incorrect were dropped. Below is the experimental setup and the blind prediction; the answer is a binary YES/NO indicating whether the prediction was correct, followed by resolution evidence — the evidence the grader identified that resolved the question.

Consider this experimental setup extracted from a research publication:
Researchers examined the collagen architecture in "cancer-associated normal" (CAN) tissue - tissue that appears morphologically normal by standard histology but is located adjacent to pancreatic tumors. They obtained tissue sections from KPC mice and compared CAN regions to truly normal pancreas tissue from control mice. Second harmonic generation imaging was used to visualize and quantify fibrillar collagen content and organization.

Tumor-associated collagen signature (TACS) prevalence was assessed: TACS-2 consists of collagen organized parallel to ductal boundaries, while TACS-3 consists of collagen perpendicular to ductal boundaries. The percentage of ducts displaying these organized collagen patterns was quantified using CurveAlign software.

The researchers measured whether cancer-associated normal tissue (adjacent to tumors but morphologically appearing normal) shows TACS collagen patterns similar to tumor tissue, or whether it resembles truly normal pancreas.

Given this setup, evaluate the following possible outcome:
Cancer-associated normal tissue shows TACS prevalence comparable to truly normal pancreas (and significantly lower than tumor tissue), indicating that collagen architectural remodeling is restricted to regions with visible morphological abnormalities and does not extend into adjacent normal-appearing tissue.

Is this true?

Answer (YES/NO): NO